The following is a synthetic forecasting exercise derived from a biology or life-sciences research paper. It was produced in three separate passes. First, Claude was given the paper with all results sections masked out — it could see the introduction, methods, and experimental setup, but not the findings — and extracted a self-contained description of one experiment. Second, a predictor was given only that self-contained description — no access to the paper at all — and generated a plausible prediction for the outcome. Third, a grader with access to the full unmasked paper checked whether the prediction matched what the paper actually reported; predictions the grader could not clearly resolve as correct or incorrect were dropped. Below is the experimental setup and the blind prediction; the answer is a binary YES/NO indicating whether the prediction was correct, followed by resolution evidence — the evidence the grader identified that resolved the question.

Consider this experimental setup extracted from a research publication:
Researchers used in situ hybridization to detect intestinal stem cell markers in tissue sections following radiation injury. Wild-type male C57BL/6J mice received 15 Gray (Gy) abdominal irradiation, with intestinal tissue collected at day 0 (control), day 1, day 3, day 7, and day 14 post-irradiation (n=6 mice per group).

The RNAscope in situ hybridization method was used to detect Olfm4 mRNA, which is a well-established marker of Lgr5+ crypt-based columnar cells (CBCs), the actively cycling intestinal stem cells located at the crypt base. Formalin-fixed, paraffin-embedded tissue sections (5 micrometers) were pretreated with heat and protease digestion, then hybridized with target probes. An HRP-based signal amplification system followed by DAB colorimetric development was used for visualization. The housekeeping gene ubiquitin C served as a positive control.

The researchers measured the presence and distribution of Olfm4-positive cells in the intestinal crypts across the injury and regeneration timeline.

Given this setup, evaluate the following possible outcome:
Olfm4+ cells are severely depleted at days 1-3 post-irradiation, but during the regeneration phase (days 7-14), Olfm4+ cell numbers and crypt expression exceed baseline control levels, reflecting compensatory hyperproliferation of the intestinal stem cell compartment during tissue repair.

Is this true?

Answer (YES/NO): NO